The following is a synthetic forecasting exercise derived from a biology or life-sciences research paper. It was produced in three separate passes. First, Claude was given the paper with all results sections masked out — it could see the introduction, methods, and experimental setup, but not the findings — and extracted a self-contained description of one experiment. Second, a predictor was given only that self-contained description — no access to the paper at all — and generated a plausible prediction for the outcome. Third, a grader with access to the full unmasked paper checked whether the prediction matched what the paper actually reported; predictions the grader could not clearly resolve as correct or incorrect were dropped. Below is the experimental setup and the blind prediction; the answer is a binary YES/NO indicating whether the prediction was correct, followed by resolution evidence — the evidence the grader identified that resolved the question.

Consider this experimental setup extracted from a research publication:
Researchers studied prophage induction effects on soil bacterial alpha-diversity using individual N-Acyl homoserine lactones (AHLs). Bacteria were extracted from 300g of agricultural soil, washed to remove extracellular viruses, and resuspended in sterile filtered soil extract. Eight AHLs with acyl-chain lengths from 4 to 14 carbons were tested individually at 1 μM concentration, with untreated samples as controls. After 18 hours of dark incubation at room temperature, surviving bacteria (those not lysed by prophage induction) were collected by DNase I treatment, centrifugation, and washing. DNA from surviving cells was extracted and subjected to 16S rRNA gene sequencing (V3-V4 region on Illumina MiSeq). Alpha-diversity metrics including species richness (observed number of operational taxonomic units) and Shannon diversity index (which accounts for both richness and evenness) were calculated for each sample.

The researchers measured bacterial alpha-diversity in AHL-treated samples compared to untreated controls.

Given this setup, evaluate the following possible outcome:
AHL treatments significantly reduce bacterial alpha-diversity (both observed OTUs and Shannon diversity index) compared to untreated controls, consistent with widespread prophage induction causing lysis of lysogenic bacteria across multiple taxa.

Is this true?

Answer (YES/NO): NO